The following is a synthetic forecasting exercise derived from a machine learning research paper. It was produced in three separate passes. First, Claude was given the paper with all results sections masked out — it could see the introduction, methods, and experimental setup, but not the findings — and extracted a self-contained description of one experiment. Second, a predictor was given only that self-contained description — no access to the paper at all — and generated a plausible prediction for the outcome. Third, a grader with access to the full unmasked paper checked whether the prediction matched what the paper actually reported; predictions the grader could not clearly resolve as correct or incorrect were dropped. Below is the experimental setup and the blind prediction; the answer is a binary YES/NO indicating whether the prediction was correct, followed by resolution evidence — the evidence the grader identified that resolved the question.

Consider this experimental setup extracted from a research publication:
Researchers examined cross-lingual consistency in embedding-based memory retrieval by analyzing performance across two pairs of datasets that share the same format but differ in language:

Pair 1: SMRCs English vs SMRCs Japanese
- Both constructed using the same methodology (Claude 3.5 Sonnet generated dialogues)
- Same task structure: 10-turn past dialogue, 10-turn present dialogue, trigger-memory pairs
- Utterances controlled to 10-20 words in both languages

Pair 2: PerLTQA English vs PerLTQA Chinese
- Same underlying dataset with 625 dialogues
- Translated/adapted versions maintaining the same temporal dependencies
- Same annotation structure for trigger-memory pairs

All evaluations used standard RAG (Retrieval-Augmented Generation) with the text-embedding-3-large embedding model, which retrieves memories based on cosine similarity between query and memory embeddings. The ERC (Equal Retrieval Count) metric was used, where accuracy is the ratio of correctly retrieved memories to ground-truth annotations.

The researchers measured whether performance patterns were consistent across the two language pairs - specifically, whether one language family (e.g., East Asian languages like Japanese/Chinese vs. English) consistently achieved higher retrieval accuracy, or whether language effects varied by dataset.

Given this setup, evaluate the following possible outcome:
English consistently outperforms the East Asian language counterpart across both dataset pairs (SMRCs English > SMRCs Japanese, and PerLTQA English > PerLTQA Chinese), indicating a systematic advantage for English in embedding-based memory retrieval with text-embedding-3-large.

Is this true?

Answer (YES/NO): NO